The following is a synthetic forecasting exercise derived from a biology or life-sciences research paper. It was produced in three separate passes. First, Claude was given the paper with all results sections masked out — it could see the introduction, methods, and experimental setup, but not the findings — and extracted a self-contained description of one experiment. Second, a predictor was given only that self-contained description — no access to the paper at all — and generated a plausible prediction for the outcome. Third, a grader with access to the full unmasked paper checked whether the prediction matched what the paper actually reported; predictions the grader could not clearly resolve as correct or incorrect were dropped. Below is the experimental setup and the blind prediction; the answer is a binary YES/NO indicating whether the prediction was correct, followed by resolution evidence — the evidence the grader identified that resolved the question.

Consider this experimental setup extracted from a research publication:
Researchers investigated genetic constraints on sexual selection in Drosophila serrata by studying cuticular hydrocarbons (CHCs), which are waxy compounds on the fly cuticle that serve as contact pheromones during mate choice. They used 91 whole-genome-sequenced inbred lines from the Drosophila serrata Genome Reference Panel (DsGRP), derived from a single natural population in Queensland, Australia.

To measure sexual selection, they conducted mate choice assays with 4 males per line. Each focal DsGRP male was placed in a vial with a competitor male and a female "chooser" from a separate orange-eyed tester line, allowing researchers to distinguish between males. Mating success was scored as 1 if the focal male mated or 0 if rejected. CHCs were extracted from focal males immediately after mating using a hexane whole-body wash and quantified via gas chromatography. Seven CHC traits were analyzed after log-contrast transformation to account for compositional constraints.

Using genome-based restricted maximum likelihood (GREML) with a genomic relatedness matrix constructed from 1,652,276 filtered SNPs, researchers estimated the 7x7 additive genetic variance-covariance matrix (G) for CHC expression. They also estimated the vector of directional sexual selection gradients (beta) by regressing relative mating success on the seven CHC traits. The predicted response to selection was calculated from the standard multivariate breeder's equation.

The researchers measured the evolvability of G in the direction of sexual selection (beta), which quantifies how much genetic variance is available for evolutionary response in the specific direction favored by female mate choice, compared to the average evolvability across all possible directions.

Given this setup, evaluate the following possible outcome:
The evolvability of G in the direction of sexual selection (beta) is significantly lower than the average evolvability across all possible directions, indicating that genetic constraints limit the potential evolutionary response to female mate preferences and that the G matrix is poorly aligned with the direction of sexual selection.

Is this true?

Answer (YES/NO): YES